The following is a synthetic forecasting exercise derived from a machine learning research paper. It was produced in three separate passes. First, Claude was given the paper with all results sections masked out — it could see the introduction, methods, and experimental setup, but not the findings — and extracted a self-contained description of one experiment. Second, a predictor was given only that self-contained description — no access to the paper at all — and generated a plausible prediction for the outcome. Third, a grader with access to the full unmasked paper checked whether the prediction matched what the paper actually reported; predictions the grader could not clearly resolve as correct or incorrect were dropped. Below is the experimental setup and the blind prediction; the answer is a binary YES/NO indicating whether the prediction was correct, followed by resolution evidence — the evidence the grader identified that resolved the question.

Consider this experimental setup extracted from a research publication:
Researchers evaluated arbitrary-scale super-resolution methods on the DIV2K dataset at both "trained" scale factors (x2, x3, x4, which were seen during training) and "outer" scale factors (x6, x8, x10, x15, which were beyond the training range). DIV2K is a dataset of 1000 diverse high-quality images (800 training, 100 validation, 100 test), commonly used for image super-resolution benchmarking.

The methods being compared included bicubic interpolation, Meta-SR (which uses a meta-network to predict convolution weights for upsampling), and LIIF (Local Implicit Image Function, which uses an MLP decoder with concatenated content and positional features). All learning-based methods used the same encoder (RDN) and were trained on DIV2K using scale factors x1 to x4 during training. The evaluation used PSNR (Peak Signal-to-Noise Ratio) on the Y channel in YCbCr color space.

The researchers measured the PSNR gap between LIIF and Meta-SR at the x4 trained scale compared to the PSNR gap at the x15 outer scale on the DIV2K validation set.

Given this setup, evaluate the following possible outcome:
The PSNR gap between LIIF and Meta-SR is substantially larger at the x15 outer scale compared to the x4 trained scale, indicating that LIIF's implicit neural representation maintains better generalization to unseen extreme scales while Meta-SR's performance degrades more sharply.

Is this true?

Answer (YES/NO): YES